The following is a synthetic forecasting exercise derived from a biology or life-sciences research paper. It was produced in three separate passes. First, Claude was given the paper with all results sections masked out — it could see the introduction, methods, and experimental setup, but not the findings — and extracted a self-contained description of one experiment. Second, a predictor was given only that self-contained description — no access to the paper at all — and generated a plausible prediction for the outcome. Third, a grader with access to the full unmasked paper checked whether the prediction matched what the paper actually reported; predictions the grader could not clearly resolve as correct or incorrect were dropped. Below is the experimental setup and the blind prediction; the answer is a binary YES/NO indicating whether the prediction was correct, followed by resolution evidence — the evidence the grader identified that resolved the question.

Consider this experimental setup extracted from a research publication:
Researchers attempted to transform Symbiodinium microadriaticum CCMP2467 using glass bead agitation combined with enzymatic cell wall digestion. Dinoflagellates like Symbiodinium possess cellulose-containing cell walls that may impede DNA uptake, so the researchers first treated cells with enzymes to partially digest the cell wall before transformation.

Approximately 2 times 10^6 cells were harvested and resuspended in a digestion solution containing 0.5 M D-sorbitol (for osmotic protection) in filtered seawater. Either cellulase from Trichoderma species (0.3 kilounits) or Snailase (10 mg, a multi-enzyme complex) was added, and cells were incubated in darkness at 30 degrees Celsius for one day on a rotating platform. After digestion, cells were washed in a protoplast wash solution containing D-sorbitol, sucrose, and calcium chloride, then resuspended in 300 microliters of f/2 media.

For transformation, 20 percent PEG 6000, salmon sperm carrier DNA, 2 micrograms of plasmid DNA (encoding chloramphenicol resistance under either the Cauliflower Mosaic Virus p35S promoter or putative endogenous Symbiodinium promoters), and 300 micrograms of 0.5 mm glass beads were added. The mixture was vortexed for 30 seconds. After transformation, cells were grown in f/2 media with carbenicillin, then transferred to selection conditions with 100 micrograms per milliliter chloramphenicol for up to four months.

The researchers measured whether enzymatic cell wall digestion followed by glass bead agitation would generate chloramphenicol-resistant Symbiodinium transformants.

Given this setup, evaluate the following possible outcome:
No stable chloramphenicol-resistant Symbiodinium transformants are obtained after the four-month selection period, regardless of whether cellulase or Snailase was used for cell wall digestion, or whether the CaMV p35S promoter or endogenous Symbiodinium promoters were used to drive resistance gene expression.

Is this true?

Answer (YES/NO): YES